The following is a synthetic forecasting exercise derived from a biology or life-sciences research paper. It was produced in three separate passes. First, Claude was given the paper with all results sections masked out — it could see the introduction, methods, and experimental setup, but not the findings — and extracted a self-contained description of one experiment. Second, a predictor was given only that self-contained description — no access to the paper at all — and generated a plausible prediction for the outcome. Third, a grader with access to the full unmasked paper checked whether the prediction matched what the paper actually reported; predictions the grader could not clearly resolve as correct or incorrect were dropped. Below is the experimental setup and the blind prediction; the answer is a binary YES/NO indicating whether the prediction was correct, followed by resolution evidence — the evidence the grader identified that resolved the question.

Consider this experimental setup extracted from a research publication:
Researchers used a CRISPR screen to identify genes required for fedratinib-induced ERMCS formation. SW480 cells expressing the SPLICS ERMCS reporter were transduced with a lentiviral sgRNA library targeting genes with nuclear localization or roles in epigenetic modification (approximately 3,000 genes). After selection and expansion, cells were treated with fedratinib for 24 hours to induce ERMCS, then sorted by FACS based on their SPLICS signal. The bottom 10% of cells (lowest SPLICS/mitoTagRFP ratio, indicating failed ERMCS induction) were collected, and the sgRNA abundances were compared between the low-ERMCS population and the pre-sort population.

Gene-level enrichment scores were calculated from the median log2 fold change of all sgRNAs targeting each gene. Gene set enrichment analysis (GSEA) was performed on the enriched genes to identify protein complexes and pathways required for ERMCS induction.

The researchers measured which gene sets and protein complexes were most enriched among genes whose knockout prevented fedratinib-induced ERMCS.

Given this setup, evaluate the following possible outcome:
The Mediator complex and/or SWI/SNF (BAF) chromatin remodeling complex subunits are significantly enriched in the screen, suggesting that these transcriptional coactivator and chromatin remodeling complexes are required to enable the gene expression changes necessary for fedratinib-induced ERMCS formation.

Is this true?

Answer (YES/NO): YES